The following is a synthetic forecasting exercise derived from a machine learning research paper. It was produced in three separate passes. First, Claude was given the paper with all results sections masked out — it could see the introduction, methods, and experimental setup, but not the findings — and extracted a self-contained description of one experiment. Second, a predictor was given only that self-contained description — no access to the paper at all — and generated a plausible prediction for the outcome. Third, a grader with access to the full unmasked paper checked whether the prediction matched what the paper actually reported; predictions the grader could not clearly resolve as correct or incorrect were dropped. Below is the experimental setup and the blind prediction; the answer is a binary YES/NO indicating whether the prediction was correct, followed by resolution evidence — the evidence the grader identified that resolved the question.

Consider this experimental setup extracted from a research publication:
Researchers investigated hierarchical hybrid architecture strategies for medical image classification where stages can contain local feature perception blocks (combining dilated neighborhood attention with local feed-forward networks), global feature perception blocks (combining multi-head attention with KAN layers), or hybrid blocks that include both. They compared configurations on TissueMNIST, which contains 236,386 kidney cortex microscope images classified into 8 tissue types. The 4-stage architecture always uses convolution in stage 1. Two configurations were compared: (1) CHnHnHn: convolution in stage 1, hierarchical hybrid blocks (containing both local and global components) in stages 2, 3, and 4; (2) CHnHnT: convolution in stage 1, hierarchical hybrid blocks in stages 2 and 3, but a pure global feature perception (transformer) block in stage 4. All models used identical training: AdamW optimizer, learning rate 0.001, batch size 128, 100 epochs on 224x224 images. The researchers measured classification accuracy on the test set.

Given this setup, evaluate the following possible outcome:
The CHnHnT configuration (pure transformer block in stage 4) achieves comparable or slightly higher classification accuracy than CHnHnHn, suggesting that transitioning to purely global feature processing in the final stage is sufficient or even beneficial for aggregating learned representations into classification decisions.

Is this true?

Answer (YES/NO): YES